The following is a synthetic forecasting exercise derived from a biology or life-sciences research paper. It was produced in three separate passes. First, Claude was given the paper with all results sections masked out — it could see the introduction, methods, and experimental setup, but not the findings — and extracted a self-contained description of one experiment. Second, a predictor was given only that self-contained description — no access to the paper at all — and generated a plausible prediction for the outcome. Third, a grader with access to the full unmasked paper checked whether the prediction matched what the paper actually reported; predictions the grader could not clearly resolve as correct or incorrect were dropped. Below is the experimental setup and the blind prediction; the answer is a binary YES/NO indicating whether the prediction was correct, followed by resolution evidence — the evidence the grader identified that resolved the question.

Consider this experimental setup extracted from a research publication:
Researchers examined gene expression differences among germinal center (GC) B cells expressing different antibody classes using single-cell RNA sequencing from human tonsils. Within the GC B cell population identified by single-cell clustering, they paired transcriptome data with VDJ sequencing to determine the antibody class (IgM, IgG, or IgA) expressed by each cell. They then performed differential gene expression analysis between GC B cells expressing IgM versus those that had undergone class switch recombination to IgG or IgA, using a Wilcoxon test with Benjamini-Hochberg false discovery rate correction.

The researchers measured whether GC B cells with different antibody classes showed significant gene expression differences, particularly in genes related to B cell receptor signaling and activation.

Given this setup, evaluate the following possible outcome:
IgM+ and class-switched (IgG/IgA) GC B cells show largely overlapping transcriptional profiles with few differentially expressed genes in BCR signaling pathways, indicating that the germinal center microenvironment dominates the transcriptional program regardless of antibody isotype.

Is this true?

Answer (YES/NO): NO